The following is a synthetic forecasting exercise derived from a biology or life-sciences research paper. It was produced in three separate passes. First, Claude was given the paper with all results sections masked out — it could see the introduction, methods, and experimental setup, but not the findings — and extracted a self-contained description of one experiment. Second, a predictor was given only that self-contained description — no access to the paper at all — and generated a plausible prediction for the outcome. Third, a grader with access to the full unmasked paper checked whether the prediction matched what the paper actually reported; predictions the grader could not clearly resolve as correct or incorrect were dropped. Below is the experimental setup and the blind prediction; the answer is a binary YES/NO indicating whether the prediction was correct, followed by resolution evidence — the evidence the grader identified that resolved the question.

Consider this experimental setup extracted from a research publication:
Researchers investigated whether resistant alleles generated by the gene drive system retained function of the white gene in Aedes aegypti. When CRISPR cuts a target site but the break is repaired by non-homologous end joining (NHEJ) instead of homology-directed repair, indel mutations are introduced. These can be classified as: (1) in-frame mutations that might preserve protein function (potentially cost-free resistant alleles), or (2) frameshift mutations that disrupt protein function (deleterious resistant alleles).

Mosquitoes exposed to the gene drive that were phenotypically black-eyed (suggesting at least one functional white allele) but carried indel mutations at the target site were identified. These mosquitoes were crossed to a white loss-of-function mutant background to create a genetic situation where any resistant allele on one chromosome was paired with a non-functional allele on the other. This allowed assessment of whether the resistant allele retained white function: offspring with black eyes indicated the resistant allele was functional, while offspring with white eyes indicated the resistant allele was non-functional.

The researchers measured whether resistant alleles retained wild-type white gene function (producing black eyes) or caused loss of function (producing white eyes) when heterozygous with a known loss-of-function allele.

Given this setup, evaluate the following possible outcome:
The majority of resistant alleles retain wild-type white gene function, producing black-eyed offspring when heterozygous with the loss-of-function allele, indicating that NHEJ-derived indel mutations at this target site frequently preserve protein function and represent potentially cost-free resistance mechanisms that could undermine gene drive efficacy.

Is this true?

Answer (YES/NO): NO